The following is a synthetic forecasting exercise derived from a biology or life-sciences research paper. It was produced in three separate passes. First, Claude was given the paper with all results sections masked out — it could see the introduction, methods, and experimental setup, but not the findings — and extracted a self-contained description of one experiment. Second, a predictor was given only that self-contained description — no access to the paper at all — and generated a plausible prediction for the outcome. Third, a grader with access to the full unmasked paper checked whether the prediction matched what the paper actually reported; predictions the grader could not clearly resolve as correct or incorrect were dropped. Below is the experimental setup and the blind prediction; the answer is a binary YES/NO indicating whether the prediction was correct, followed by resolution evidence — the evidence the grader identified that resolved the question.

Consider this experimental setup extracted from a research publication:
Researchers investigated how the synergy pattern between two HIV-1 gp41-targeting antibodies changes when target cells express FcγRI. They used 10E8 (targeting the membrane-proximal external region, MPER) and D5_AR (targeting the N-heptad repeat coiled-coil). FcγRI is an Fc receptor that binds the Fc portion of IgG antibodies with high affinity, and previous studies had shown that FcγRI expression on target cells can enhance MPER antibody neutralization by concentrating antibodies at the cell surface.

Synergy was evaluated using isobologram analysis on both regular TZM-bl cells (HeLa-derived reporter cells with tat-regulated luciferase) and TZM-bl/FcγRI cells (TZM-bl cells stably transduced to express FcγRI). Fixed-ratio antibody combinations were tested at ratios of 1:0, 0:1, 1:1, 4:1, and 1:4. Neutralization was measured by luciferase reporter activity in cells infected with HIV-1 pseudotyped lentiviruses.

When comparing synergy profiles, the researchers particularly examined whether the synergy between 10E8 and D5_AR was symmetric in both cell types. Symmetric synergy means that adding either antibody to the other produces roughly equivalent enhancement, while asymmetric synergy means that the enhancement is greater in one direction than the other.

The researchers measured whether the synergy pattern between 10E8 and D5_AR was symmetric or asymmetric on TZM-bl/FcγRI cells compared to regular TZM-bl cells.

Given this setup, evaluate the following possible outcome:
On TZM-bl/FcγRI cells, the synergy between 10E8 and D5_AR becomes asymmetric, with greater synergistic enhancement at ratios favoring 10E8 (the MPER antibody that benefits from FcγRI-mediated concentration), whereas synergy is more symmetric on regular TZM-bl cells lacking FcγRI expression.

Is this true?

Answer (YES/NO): NO